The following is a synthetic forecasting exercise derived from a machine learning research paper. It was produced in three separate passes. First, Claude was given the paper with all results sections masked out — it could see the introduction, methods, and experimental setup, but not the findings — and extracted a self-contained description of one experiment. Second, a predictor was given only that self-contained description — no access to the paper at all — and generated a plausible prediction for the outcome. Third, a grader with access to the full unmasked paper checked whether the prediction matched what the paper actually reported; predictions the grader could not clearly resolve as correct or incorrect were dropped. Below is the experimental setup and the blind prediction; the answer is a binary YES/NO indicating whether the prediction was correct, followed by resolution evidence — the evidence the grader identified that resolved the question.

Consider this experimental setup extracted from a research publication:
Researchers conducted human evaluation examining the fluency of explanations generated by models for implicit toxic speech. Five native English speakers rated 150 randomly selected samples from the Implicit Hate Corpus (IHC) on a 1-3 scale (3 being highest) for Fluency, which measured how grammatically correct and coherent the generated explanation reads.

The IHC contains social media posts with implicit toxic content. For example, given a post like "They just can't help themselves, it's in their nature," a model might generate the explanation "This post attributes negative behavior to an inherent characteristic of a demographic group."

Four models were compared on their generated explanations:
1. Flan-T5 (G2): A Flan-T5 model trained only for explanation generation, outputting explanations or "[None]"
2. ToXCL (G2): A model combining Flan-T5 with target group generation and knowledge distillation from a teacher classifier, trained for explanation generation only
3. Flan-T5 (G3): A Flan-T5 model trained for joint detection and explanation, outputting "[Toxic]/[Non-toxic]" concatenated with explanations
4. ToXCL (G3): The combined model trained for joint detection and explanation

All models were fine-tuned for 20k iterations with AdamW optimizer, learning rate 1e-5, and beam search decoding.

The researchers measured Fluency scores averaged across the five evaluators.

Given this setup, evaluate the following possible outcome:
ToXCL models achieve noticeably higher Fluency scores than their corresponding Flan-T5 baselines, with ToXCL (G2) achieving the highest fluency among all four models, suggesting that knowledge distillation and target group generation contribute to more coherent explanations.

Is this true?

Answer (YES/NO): NO